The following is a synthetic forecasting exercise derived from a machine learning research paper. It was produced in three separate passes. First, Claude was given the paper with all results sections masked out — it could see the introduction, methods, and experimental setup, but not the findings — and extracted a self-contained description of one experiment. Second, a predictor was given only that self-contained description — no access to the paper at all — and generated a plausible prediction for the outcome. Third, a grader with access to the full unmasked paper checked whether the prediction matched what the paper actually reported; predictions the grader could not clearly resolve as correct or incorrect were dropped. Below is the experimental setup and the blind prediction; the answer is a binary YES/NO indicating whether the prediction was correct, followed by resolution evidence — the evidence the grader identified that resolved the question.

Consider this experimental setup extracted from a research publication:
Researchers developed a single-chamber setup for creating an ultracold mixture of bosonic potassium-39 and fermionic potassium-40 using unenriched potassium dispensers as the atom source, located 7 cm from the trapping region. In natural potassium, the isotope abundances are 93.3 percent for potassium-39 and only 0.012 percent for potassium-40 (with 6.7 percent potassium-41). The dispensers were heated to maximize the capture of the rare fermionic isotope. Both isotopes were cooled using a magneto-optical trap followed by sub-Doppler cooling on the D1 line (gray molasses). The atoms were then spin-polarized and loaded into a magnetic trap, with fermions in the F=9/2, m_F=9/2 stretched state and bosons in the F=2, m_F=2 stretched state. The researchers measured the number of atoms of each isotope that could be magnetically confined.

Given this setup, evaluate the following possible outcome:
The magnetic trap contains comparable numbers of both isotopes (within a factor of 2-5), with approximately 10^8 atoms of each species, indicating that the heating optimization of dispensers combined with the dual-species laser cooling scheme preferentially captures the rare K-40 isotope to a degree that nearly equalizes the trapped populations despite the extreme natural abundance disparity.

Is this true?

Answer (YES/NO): NO